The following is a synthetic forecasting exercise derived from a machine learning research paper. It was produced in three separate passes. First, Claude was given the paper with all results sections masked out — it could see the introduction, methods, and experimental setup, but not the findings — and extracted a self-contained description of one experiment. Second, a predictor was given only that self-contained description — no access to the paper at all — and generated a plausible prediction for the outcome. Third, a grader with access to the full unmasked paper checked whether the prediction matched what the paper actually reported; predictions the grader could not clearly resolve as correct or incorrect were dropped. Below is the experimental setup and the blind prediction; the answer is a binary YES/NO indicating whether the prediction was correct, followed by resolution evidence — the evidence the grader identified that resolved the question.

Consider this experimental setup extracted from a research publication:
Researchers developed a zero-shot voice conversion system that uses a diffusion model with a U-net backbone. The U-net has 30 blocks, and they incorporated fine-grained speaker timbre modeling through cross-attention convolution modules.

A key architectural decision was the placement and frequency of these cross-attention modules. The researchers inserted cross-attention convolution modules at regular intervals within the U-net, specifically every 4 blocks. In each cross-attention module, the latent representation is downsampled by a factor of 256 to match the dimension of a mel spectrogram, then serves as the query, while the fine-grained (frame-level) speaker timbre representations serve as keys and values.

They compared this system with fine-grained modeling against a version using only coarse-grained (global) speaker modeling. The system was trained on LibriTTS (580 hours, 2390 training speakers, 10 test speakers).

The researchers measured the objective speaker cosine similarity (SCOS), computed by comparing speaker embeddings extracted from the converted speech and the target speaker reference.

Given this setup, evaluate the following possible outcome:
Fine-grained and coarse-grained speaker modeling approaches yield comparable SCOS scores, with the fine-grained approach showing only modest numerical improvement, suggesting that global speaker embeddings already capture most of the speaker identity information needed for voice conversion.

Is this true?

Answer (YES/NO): NO